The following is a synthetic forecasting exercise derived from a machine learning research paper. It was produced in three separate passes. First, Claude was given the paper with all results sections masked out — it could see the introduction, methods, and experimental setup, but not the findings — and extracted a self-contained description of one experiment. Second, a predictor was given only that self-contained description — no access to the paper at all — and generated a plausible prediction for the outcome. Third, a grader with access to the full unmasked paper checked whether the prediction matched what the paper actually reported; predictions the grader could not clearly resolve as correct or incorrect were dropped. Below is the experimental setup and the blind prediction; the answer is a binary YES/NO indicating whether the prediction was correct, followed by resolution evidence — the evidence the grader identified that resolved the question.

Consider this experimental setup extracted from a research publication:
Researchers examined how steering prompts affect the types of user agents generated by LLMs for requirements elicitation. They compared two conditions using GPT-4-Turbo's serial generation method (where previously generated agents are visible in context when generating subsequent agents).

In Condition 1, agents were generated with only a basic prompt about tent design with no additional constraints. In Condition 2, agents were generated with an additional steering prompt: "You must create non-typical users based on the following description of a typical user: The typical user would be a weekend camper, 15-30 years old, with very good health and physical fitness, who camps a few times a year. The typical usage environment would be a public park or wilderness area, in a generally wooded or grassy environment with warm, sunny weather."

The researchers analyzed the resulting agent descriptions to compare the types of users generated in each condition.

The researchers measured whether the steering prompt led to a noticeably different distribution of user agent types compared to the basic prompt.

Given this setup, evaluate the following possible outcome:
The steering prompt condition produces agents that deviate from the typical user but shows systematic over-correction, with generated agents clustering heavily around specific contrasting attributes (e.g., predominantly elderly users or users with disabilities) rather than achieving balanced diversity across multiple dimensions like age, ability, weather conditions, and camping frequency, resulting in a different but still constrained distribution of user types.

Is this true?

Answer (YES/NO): NO